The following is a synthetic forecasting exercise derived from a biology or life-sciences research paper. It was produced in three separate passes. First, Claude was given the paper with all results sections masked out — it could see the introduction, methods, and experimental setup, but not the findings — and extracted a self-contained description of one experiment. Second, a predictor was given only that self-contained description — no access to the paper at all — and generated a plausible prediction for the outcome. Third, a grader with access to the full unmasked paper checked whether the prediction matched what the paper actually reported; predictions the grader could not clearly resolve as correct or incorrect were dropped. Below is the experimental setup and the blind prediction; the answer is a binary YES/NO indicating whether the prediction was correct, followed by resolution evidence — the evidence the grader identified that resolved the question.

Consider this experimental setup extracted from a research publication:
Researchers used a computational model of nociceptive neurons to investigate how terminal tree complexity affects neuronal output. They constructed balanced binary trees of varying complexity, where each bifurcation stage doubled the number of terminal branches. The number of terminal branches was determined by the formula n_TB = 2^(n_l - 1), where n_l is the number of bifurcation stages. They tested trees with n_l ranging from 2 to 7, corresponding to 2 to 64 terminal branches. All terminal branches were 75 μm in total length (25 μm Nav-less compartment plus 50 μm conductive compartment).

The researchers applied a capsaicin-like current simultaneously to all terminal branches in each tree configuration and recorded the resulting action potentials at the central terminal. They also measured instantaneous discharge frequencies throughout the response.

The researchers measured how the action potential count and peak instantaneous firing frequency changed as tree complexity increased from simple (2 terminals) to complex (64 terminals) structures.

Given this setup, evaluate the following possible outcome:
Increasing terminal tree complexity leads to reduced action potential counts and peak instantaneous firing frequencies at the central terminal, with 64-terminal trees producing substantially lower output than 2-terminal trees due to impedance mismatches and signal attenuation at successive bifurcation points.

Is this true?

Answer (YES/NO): NO